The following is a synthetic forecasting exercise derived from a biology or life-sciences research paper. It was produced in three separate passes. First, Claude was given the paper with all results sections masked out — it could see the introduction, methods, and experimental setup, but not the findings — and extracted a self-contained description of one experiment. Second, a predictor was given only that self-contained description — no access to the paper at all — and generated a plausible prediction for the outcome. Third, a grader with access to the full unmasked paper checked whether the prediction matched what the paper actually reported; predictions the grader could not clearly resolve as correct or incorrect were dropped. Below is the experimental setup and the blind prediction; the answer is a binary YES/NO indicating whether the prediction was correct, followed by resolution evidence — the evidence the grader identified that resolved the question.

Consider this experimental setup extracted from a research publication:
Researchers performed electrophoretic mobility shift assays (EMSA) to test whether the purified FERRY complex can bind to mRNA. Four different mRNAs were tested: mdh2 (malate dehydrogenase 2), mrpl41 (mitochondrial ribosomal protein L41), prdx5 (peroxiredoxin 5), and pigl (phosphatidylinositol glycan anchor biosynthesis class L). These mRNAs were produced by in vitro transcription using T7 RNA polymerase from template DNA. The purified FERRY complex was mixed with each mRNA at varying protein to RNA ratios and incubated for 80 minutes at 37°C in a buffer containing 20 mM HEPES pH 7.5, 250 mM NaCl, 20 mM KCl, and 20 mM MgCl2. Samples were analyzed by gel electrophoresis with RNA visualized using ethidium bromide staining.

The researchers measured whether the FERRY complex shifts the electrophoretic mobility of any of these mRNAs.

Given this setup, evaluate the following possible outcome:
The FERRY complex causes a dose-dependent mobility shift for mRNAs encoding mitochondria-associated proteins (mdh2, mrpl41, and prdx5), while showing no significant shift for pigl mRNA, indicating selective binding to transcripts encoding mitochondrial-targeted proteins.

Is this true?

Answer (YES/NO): NO